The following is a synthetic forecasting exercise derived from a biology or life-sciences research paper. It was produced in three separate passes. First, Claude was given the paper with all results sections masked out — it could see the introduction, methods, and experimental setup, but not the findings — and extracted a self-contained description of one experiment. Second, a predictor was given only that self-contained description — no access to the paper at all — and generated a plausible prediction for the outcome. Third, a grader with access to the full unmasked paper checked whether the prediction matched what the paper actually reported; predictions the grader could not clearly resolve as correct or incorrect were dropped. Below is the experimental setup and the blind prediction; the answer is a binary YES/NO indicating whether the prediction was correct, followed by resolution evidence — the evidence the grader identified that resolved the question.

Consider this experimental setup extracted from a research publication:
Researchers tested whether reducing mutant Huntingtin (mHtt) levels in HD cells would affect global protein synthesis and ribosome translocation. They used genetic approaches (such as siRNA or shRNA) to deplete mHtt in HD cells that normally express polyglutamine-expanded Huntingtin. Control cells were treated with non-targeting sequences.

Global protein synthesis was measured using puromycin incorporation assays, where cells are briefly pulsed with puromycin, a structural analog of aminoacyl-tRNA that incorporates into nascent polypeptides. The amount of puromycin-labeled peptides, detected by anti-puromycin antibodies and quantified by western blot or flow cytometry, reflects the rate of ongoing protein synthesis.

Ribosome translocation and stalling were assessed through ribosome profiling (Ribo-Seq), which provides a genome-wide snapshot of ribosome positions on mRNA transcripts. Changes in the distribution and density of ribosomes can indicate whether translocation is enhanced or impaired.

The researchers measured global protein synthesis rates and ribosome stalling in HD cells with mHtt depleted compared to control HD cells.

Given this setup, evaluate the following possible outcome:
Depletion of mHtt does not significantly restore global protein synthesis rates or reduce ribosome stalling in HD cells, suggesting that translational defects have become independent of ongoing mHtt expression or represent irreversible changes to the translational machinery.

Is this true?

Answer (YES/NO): NO